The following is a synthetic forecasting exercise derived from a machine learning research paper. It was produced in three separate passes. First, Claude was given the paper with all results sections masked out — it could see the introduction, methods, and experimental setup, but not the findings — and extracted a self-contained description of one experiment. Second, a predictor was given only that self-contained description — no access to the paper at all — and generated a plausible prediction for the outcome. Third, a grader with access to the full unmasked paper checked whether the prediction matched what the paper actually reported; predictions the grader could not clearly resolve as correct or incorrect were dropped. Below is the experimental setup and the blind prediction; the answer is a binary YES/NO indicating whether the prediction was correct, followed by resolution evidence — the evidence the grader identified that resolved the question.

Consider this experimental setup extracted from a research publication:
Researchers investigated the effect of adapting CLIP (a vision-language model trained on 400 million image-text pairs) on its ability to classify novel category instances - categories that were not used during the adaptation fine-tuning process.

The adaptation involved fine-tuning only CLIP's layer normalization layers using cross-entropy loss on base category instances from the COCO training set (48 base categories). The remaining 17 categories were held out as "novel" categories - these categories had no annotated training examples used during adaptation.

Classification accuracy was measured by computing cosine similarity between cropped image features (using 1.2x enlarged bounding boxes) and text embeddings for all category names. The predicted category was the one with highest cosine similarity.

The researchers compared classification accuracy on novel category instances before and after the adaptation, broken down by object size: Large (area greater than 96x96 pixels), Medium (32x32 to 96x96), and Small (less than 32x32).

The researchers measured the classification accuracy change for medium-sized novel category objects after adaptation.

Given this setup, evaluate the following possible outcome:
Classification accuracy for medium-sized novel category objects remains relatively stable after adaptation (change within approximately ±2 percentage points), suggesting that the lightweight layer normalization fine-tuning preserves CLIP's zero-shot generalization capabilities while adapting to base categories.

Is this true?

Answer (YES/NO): YES